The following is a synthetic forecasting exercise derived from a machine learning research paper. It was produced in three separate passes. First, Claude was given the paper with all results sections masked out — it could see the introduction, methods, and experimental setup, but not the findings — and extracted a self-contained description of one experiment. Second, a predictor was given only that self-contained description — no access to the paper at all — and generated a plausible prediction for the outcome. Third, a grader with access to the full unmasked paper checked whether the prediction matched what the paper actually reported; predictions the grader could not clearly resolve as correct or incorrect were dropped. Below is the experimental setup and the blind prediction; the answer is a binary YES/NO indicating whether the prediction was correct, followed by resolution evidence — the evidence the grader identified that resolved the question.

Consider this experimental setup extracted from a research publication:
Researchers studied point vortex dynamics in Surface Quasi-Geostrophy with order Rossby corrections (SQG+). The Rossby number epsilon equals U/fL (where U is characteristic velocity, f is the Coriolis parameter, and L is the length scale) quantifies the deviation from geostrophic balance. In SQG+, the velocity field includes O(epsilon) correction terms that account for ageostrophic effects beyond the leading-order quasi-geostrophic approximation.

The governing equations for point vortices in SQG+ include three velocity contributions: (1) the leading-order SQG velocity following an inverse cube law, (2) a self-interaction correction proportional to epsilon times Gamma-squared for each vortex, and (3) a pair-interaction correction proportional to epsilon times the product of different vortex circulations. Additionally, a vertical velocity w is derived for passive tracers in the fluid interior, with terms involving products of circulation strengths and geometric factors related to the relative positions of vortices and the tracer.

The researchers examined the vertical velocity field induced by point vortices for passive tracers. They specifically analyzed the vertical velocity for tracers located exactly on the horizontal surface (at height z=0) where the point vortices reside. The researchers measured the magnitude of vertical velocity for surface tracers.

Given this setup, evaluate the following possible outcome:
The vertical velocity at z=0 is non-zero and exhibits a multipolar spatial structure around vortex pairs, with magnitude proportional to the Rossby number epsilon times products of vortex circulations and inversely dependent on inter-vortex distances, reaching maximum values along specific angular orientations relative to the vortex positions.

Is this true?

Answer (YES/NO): NO